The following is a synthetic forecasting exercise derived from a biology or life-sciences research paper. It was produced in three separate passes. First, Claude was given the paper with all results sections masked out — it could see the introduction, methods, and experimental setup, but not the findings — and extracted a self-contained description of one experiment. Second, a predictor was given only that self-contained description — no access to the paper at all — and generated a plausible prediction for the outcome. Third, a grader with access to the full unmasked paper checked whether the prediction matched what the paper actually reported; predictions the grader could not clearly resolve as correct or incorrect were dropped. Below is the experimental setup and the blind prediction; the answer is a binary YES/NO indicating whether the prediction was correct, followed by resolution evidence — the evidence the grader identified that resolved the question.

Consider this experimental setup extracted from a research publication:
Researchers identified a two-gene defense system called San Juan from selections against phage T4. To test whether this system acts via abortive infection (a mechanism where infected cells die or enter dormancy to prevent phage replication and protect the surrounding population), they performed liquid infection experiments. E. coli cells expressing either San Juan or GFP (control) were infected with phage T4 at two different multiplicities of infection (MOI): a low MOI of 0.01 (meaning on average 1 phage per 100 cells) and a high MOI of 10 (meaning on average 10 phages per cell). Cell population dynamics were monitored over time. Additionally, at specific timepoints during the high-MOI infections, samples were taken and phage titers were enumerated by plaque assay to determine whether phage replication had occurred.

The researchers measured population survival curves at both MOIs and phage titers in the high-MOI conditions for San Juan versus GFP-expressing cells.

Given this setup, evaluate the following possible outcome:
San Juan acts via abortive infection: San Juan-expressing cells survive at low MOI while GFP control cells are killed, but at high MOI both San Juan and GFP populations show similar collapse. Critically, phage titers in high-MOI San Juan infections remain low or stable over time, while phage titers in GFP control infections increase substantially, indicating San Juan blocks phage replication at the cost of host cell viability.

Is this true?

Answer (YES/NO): YES